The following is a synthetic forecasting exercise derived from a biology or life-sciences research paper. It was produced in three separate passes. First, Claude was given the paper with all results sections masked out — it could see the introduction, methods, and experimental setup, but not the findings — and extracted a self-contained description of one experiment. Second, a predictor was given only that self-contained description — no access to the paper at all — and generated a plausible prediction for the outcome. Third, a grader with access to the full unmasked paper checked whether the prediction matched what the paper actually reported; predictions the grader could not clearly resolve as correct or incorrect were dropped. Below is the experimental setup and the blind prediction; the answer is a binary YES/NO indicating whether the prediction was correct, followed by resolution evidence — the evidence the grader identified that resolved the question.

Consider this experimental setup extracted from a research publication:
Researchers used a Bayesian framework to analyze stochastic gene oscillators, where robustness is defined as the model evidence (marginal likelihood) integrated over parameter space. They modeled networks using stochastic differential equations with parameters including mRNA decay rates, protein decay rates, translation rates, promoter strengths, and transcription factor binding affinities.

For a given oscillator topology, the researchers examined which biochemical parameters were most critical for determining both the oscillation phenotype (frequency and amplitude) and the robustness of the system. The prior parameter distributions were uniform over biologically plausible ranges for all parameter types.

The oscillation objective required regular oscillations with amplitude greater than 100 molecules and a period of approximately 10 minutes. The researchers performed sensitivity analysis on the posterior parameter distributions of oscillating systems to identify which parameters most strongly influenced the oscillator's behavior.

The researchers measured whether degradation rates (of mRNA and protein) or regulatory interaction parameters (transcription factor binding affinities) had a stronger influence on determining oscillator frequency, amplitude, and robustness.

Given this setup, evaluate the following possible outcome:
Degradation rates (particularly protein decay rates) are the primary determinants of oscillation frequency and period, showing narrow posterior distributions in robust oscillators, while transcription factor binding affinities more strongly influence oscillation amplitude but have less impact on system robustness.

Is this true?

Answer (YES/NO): NO